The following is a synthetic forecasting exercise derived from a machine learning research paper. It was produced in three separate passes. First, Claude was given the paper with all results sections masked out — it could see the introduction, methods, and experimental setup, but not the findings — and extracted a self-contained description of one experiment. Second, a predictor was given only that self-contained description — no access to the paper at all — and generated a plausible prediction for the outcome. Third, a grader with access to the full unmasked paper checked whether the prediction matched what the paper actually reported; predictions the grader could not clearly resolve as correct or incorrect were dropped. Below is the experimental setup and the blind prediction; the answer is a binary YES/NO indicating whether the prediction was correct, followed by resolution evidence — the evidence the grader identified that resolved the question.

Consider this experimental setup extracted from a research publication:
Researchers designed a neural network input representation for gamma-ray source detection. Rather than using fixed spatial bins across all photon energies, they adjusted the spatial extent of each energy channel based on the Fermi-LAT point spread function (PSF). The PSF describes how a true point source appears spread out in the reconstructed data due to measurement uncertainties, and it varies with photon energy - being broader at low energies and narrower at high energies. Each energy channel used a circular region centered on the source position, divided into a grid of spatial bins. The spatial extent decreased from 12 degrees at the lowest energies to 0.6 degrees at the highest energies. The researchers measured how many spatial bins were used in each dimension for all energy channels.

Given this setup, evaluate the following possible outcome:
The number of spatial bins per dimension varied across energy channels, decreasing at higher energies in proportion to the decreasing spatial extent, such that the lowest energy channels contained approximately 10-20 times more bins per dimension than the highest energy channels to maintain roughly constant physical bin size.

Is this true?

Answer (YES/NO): NO